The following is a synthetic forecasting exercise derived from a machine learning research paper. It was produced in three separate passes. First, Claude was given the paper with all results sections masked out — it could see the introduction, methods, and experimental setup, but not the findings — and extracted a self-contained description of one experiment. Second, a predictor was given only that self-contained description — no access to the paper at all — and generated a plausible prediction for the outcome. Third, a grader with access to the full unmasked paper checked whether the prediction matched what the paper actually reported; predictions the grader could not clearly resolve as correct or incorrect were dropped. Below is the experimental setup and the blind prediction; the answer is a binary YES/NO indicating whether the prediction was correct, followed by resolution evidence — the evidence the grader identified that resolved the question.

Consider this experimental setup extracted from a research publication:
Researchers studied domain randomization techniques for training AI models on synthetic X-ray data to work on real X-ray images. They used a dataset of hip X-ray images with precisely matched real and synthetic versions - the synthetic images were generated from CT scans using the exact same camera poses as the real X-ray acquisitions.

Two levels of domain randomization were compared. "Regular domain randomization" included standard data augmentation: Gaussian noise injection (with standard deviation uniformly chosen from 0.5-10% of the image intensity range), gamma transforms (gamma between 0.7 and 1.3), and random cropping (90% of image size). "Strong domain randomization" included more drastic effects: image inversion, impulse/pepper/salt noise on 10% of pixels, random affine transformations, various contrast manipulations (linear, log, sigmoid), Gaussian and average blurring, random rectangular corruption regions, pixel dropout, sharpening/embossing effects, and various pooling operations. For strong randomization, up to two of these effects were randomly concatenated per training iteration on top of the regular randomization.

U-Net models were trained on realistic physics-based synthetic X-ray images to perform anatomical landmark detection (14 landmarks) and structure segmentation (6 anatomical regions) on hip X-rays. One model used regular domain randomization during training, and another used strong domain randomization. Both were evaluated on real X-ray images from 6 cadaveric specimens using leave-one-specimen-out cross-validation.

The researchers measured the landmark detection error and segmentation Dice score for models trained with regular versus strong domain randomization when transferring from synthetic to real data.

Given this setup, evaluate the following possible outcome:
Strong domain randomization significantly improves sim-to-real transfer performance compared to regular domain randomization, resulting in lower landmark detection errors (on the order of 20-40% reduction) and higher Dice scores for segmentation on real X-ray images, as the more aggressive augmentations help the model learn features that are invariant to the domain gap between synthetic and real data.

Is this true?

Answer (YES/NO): NO